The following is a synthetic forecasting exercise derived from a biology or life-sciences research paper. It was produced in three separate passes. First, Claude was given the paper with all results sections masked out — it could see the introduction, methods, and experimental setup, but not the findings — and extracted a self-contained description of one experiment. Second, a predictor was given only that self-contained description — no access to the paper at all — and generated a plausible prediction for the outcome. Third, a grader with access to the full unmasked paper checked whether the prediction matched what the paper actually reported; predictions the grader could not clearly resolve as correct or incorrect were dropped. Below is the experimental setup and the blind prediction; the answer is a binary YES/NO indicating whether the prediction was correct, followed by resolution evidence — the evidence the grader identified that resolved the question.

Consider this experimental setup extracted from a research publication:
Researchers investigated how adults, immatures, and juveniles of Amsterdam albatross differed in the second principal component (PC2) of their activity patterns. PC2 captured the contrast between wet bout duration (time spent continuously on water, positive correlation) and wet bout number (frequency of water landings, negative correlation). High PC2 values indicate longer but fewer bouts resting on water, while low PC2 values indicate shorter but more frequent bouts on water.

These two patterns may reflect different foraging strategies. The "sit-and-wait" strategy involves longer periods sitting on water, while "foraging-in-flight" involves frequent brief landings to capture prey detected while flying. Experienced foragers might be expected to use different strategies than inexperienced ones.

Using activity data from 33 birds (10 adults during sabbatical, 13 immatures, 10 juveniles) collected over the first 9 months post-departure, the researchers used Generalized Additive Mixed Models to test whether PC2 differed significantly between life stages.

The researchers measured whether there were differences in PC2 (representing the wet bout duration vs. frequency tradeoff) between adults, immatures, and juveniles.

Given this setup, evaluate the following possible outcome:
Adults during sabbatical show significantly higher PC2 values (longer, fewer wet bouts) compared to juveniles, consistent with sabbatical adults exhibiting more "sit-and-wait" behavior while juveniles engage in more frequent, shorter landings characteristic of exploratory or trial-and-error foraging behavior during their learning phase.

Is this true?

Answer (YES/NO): NO